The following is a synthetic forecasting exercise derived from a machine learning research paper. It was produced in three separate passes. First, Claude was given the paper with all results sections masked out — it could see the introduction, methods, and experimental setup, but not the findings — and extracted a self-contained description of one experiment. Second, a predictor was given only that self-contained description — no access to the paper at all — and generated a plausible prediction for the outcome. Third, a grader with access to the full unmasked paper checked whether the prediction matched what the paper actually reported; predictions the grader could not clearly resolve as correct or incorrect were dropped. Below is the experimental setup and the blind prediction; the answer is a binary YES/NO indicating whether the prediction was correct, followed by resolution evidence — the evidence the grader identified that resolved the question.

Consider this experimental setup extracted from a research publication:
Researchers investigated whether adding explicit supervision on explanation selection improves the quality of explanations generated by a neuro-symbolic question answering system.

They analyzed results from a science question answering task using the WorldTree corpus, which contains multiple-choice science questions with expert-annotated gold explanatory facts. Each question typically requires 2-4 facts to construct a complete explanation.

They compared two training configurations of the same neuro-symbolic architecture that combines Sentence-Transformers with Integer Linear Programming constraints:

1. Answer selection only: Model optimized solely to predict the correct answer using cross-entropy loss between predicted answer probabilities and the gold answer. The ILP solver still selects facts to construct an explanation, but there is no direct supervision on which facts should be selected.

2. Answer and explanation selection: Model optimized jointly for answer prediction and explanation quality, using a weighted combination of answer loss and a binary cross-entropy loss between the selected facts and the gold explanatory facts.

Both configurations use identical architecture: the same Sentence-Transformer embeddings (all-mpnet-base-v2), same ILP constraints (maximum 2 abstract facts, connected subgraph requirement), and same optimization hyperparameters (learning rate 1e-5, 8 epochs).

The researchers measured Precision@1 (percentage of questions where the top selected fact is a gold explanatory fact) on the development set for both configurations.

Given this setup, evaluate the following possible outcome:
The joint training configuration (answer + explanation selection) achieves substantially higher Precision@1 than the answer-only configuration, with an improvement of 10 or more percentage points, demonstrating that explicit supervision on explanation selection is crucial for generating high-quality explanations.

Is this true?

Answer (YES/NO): NO